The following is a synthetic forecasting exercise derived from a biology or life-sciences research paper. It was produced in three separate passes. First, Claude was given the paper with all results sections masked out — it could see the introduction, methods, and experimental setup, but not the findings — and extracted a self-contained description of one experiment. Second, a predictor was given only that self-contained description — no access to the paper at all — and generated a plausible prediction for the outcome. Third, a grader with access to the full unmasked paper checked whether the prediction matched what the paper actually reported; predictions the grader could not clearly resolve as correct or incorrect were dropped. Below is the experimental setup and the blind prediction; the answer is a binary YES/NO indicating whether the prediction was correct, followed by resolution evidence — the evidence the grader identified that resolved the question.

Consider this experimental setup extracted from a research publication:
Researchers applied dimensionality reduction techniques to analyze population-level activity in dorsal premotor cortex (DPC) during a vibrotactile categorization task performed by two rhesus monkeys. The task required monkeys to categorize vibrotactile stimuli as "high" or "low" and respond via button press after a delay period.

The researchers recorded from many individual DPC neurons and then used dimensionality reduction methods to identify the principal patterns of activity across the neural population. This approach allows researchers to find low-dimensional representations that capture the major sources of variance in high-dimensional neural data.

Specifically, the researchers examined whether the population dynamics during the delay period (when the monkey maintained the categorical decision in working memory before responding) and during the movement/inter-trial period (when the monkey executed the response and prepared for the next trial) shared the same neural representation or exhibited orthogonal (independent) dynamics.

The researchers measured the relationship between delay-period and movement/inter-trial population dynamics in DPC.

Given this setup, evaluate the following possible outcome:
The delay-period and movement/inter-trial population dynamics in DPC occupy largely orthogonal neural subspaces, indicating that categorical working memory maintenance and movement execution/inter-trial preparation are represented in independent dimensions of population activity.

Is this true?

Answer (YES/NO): YES